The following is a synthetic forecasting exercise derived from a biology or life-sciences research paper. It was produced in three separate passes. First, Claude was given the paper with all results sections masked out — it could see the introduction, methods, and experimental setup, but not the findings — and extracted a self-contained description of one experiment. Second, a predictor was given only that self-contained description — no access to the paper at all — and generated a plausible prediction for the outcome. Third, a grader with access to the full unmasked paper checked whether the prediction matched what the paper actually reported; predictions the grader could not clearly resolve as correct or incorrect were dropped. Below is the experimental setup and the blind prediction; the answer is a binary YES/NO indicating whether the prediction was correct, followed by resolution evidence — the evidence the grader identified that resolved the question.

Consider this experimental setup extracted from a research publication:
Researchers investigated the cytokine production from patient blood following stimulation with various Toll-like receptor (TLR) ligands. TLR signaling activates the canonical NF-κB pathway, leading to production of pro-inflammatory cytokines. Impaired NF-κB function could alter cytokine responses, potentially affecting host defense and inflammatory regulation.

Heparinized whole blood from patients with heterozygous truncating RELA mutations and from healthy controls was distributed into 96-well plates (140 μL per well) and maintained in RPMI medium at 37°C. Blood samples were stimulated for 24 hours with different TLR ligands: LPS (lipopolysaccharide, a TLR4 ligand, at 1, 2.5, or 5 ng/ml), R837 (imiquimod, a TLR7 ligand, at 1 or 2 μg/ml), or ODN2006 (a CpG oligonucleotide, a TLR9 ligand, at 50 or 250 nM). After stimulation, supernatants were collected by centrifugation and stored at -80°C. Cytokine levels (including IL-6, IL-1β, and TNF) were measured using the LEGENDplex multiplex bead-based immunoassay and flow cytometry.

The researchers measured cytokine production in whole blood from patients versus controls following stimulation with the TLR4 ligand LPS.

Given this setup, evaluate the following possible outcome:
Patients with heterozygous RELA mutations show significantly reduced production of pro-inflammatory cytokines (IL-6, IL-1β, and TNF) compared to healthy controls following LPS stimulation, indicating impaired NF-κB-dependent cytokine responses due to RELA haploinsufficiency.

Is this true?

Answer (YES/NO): NO